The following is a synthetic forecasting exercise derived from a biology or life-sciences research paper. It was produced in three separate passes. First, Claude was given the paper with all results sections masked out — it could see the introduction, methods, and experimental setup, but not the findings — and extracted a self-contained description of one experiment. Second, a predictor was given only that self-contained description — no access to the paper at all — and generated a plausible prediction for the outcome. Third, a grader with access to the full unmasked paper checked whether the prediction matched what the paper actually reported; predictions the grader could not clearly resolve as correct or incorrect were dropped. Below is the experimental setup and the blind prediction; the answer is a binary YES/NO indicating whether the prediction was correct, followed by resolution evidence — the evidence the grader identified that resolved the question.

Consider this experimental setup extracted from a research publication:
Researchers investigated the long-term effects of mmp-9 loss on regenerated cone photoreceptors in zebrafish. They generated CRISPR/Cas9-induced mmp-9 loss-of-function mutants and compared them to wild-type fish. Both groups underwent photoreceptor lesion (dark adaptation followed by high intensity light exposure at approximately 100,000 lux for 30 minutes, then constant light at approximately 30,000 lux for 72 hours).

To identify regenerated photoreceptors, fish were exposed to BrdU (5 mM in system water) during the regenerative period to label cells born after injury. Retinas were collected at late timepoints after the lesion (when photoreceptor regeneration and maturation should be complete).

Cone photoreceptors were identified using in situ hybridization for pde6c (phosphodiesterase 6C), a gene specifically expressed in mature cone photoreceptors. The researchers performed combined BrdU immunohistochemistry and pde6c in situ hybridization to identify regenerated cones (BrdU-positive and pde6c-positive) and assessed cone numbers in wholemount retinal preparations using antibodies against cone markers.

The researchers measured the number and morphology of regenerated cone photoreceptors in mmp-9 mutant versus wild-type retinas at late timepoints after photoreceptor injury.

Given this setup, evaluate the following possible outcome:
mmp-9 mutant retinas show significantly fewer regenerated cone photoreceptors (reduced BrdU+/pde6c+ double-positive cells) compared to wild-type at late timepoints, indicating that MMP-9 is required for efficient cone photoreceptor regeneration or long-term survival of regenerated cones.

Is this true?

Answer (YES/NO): YES